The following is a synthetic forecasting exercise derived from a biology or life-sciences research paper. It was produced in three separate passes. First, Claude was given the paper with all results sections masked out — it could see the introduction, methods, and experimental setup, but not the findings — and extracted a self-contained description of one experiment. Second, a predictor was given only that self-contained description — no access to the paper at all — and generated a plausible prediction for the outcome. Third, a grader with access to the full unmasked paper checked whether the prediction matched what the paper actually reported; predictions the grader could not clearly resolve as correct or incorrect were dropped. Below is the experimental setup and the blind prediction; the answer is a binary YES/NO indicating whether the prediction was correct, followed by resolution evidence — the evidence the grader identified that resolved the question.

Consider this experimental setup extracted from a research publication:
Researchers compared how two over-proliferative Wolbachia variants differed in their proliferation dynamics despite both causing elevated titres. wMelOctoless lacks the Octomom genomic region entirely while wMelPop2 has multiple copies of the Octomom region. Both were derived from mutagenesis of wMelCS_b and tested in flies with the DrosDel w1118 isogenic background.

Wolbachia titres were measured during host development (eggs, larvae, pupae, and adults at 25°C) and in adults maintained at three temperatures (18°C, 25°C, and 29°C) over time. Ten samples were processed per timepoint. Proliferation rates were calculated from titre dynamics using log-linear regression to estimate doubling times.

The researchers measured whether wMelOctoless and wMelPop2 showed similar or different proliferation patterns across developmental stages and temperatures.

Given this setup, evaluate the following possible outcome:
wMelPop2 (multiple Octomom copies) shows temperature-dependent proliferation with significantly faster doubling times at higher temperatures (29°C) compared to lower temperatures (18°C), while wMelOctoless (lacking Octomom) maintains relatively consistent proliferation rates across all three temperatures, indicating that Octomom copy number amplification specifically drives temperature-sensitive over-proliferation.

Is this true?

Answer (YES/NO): YES